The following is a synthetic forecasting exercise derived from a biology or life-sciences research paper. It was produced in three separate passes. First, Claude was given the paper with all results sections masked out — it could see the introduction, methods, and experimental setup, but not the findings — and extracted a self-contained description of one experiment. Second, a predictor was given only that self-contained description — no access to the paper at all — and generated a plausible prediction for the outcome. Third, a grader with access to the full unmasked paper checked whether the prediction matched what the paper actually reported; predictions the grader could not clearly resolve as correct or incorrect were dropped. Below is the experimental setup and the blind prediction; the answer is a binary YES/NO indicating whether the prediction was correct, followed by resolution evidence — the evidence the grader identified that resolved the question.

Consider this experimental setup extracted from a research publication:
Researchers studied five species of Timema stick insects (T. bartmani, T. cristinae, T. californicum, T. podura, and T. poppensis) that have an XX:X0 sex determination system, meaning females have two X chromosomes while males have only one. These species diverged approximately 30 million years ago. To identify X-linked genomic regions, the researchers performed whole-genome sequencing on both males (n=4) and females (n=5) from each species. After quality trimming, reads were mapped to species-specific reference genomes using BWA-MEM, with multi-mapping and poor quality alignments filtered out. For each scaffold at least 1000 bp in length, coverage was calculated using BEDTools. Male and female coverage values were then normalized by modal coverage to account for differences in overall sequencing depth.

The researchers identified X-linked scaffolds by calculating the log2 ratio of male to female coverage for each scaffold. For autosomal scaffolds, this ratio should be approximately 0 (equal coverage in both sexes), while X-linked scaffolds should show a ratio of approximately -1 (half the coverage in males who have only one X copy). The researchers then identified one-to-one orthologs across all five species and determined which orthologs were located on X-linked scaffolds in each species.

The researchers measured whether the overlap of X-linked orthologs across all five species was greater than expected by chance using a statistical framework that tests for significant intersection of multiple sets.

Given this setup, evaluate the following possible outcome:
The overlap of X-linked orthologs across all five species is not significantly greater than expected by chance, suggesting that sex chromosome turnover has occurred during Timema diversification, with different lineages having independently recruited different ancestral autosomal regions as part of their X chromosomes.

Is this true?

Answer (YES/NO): NO